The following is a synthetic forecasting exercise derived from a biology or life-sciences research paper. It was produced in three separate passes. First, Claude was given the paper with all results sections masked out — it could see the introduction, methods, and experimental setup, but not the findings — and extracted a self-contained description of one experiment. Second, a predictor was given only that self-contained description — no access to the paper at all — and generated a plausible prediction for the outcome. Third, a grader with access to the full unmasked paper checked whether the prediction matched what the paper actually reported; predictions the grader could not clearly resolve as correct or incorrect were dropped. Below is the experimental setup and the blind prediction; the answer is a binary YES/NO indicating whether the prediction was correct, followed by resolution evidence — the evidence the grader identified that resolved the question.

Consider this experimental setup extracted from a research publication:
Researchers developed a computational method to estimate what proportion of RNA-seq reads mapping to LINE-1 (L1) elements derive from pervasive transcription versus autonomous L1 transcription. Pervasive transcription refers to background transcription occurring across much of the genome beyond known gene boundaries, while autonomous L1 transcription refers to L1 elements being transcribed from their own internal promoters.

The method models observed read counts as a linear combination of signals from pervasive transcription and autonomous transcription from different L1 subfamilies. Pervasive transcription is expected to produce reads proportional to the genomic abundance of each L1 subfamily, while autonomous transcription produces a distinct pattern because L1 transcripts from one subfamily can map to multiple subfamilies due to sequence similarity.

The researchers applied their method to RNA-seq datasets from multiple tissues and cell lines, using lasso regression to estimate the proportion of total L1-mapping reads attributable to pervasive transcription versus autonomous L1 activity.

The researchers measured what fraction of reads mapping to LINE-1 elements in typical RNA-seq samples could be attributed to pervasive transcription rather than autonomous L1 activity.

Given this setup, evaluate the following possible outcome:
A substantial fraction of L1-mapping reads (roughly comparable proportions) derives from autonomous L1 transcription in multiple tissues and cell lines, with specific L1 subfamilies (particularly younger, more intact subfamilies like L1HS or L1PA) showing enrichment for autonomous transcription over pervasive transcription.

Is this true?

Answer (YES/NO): NO